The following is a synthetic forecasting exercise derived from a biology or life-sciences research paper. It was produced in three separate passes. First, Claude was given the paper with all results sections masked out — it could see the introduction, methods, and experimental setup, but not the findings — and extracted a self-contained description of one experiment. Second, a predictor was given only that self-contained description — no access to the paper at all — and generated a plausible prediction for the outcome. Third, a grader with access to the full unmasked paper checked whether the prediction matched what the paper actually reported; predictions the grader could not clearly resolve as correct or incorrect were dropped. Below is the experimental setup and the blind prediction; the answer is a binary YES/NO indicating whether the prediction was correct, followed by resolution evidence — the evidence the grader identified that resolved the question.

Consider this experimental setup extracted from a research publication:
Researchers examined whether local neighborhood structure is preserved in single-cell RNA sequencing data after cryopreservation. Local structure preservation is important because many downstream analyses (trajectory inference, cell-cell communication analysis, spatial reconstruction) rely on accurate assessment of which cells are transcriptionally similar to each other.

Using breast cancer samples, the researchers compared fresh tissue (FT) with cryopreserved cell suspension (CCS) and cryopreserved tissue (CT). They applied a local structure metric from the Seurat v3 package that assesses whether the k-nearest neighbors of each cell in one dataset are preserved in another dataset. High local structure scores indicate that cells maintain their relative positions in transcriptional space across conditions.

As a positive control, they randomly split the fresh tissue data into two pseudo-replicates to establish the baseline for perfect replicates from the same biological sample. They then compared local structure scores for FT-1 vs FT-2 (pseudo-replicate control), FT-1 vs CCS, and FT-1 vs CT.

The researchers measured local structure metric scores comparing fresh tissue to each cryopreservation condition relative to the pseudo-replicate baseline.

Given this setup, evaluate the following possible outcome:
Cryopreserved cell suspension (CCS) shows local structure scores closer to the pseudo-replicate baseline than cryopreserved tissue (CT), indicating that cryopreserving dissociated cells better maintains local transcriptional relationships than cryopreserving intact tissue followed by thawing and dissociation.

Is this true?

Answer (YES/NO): NO